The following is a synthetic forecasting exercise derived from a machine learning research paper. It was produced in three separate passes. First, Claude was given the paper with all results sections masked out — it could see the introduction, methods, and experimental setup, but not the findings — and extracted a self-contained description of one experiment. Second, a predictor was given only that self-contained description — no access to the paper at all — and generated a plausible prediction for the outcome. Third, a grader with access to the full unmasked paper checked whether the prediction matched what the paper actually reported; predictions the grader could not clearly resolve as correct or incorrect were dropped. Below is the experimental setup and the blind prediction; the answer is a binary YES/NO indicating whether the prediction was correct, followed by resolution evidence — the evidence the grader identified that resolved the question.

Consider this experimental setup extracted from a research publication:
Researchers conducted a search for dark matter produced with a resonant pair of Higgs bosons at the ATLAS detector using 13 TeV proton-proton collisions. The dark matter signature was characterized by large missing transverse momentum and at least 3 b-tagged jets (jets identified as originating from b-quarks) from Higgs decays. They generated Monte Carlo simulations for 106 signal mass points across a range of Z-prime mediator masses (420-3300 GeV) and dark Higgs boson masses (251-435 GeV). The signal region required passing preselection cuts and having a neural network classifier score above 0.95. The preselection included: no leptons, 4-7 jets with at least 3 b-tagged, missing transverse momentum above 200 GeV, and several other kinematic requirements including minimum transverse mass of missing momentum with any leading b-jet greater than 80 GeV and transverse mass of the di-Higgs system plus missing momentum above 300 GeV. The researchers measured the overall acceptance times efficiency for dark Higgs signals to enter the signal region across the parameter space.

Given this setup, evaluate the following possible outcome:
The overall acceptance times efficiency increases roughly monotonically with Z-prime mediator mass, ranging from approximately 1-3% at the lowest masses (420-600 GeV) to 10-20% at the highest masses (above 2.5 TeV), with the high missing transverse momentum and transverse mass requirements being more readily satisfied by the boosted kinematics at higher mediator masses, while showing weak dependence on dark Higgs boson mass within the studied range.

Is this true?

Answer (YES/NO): NO